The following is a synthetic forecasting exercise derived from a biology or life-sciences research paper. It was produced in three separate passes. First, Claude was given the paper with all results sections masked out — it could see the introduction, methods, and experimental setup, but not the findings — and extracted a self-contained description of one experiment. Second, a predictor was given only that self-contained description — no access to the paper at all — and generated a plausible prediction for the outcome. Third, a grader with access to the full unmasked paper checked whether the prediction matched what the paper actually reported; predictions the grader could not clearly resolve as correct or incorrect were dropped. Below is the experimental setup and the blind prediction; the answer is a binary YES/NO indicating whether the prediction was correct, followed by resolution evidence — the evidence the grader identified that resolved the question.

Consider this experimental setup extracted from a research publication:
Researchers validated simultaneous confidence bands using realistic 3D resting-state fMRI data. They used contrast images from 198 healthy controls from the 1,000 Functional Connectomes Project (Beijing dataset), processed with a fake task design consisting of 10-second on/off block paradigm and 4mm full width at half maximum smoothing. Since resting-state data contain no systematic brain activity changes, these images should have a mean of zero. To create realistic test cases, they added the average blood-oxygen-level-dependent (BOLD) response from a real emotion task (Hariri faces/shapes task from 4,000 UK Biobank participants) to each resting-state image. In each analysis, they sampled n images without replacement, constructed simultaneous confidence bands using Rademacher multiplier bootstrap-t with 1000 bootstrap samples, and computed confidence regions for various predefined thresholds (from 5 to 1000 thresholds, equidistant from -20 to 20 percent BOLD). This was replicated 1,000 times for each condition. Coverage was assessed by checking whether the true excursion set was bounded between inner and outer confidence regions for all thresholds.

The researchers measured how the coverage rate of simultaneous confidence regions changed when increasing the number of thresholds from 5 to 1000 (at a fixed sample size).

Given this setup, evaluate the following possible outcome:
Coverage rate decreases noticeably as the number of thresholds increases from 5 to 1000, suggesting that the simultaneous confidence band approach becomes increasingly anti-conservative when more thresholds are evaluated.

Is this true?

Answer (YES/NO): NO